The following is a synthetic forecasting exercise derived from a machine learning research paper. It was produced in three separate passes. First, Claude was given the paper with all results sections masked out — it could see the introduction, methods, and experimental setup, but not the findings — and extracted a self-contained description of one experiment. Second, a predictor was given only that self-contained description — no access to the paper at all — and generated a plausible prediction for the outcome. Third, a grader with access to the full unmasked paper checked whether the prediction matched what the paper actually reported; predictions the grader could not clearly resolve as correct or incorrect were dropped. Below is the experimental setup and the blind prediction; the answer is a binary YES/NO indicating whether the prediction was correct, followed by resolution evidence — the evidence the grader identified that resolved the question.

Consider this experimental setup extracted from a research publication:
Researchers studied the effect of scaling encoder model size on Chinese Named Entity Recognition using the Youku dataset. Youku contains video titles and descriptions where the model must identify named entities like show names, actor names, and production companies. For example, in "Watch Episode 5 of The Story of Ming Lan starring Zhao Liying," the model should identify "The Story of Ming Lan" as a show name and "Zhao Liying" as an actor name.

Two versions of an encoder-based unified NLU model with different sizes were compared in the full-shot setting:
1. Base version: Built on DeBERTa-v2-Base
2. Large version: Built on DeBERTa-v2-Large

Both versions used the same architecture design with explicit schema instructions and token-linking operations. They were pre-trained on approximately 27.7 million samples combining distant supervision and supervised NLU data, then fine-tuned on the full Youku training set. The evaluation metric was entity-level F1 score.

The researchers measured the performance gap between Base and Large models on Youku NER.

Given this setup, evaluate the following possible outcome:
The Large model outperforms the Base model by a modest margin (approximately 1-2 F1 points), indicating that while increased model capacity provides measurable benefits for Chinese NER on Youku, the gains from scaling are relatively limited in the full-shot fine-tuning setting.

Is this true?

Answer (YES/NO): NO